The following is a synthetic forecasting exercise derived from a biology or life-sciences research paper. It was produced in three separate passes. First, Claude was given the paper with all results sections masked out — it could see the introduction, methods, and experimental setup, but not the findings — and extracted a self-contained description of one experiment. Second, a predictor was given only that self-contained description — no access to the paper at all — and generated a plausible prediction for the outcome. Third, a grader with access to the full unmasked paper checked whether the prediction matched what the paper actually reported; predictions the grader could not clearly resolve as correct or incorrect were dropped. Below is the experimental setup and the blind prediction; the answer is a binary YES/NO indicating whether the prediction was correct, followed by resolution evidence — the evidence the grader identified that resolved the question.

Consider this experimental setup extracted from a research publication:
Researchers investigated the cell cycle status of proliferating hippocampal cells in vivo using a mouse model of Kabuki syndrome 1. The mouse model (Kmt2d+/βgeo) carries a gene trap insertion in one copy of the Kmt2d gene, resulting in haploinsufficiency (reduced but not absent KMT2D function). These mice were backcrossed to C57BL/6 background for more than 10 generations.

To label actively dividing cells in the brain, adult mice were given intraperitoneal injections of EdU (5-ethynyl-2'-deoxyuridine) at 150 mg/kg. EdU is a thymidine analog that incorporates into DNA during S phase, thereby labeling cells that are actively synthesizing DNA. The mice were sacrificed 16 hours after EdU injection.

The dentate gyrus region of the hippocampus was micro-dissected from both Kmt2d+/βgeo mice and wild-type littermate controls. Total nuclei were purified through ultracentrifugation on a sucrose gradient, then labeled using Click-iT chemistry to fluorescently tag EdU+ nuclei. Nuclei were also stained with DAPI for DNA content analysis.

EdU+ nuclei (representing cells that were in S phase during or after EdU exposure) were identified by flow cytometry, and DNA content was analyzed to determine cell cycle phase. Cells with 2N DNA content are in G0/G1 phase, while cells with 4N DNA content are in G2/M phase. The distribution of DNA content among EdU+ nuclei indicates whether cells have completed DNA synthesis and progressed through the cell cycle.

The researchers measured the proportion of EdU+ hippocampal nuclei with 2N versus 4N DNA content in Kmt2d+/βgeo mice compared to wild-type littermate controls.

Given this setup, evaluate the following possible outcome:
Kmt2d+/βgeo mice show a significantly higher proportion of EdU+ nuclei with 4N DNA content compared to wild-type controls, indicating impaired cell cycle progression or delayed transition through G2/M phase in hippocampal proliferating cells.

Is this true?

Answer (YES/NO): YES